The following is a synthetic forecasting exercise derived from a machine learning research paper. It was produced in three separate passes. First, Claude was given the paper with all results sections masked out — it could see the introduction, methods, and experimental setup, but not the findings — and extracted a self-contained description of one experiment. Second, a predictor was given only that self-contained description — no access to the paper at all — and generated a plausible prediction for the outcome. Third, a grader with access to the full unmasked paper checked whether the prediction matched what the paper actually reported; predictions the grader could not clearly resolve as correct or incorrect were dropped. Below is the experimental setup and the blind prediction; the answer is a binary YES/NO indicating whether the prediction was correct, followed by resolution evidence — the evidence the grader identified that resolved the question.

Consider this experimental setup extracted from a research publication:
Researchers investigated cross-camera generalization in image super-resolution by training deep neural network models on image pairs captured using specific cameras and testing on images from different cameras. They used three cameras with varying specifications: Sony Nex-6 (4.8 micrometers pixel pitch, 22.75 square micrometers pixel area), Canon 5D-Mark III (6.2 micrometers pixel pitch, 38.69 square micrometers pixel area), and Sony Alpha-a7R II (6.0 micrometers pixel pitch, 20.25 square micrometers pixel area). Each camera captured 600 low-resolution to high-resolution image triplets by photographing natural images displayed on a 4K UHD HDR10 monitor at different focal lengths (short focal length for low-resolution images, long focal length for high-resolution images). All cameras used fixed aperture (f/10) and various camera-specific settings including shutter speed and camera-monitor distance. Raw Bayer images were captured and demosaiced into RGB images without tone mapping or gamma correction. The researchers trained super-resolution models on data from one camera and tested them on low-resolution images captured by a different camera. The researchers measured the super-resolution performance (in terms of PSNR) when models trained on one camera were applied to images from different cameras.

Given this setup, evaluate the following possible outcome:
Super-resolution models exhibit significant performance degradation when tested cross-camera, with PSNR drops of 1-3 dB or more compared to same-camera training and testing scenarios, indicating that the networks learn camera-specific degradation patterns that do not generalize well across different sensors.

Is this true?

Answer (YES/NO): NO